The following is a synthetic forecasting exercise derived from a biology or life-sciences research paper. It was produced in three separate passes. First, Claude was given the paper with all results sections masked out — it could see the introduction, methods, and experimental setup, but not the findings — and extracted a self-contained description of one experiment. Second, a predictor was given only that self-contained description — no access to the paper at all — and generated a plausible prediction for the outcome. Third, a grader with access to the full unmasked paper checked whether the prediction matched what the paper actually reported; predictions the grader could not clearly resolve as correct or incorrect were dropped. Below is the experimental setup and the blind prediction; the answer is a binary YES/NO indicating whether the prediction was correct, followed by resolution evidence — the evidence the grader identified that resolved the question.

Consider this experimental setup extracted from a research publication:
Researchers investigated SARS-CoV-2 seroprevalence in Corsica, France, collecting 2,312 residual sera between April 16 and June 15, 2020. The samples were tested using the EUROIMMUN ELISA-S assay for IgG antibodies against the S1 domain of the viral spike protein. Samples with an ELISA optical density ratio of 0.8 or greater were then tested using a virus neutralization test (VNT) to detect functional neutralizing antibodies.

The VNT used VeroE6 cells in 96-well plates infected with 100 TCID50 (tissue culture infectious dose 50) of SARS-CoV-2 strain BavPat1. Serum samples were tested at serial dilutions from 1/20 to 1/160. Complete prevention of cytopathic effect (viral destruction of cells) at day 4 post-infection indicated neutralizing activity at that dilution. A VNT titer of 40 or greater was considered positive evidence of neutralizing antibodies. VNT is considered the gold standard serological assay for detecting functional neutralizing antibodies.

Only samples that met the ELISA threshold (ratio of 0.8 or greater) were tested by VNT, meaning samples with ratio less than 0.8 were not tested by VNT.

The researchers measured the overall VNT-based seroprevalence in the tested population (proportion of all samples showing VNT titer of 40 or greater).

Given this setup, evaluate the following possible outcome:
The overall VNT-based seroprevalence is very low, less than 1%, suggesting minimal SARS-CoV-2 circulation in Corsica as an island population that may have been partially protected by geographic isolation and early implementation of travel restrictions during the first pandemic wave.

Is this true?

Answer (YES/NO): NO